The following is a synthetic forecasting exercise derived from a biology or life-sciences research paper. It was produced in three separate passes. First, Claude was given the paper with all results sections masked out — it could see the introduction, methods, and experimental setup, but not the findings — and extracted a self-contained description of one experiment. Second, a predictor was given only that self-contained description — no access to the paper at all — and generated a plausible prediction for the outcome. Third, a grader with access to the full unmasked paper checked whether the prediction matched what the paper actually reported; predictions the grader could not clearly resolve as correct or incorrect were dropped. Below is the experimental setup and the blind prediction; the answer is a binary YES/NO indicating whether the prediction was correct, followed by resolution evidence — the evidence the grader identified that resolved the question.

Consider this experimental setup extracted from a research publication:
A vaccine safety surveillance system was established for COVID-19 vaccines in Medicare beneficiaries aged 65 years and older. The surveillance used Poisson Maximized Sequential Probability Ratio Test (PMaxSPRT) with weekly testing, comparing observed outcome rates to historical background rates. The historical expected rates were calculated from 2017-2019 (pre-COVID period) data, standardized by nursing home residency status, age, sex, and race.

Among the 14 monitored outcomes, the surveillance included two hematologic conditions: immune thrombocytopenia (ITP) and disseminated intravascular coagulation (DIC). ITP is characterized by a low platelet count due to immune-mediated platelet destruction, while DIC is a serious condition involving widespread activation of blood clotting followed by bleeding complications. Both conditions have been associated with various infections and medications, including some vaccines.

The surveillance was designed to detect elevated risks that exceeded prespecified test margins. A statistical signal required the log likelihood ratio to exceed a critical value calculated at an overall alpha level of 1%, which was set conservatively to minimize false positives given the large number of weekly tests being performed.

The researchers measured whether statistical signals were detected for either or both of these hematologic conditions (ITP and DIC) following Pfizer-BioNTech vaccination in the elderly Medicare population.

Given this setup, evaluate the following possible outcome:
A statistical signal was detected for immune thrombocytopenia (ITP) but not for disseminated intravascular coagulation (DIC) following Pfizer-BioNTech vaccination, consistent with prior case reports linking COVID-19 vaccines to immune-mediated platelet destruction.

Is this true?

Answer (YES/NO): NO